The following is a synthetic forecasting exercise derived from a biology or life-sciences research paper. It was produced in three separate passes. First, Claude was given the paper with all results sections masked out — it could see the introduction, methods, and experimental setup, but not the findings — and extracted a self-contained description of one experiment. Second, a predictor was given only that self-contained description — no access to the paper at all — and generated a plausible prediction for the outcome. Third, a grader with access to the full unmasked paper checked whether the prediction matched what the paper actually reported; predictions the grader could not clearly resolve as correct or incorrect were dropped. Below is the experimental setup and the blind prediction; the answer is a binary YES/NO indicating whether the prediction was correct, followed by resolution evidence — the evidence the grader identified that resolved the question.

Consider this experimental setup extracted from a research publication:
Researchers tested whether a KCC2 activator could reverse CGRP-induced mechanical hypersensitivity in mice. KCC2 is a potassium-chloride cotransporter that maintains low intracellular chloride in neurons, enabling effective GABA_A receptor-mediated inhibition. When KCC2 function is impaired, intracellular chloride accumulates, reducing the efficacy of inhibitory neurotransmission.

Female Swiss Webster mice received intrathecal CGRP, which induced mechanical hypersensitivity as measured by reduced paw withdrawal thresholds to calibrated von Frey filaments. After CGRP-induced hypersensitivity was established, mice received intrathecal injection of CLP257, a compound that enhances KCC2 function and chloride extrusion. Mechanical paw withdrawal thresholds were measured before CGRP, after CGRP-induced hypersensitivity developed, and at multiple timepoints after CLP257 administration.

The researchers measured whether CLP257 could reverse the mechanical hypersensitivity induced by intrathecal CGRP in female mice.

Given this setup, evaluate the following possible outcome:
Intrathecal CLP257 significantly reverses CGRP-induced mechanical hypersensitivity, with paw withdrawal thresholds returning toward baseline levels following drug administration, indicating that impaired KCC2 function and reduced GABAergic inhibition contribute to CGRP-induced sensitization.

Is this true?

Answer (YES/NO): NO